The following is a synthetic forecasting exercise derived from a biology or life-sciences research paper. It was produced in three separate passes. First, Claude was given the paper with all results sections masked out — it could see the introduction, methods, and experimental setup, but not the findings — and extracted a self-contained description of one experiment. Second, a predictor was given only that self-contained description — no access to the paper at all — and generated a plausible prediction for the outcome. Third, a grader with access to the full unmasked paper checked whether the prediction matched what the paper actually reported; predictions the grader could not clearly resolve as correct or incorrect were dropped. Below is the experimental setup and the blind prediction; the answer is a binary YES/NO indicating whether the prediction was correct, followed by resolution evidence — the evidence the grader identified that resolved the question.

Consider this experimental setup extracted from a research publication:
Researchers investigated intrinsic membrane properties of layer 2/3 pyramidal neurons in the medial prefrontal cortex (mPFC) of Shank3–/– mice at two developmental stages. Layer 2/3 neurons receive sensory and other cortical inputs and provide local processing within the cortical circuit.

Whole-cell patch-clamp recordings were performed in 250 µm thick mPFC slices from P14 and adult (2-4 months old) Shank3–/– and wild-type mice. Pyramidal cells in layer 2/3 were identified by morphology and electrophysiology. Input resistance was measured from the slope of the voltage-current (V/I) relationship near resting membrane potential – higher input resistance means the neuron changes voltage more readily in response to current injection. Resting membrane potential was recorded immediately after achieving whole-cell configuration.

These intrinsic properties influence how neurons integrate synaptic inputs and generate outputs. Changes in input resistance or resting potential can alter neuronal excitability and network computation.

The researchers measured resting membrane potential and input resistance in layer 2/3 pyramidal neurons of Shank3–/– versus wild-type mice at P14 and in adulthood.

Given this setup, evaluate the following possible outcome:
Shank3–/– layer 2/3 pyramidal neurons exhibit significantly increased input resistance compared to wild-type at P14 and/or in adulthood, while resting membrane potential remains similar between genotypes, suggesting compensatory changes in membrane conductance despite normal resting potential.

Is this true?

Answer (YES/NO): NO